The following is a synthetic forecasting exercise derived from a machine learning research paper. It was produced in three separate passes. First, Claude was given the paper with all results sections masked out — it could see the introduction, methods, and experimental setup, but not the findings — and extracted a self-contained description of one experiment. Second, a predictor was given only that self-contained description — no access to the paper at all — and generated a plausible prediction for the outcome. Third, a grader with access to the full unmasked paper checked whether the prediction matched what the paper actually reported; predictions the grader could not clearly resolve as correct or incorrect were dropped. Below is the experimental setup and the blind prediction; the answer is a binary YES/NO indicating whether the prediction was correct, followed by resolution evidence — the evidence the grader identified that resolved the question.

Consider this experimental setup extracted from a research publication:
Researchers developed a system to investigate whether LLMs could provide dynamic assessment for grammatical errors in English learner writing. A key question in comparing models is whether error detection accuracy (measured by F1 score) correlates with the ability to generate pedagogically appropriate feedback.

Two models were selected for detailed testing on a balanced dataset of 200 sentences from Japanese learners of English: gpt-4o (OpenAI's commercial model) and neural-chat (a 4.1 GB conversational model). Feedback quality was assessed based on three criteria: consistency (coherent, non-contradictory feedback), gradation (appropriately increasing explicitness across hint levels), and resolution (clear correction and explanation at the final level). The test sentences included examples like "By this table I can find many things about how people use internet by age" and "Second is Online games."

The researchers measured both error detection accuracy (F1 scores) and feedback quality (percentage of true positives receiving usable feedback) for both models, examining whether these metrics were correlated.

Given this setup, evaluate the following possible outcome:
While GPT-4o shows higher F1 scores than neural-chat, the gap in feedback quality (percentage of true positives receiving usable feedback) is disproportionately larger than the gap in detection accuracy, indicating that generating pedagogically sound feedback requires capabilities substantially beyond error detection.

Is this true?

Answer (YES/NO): YES